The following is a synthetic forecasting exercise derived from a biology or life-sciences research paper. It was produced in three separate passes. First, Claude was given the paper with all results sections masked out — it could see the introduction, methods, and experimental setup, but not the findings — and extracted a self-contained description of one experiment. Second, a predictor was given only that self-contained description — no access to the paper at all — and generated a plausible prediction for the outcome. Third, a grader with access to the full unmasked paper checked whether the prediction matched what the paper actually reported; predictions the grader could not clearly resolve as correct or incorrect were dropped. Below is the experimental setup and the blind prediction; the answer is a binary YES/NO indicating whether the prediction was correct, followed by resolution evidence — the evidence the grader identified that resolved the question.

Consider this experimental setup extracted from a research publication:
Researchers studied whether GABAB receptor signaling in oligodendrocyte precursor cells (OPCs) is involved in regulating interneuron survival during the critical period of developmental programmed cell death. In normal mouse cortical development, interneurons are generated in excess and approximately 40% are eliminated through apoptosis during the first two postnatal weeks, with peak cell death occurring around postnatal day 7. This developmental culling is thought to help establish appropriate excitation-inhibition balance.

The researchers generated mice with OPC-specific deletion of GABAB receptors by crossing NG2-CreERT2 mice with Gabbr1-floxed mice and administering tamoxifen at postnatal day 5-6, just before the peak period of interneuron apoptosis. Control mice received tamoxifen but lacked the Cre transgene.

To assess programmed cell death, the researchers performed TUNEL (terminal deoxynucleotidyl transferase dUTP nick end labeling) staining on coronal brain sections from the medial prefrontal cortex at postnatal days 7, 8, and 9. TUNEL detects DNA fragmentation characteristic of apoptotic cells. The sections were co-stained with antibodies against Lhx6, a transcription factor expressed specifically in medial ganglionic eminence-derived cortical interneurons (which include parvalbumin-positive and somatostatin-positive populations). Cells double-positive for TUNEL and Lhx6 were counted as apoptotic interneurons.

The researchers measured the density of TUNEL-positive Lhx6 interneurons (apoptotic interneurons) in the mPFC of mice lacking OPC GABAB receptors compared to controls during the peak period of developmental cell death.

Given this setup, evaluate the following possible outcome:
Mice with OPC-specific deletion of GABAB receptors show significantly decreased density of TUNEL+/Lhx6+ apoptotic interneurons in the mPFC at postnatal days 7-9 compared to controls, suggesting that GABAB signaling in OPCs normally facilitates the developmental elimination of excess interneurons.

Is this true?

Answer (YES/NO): YES